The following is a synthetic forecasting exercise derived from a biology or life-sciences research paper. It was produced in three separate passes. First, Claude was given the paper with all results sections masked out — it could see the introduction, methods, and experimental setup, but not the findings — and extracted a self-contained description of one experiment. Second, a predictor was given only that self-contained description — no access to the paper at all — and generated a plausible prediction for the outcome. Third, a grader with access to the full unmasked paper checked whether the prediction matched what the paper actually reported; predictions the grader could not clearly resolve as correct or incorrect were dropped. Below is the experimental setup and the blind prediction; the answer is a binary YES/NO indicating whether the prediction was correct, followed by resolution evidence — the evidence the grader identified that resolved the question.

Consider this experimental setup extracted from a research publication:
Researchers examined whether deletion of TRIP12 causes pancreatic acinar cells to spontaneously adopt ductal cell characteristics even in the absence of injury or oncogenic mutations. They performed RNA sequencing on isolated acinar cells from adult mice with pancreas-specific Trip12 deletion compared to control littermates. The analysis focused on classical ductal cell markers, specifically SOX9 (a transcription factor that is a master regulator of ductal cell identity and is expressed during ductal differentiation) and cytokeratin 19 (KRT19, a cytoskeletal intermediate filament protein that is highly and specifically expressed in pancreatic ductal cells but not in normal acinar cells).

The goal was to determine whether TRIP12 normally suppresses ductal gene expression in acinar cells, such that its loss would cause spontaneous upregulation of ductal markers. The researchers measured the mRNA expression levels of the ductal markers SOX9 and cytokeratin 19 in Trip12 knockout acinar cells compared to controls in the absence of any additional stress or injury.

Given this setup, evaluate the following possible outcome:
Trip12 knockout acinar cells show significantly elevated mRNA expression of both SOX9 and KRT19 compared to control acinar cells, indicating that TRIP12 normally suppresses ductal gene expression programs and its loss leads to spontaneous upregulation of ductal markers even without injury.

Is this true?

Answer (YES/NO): NO